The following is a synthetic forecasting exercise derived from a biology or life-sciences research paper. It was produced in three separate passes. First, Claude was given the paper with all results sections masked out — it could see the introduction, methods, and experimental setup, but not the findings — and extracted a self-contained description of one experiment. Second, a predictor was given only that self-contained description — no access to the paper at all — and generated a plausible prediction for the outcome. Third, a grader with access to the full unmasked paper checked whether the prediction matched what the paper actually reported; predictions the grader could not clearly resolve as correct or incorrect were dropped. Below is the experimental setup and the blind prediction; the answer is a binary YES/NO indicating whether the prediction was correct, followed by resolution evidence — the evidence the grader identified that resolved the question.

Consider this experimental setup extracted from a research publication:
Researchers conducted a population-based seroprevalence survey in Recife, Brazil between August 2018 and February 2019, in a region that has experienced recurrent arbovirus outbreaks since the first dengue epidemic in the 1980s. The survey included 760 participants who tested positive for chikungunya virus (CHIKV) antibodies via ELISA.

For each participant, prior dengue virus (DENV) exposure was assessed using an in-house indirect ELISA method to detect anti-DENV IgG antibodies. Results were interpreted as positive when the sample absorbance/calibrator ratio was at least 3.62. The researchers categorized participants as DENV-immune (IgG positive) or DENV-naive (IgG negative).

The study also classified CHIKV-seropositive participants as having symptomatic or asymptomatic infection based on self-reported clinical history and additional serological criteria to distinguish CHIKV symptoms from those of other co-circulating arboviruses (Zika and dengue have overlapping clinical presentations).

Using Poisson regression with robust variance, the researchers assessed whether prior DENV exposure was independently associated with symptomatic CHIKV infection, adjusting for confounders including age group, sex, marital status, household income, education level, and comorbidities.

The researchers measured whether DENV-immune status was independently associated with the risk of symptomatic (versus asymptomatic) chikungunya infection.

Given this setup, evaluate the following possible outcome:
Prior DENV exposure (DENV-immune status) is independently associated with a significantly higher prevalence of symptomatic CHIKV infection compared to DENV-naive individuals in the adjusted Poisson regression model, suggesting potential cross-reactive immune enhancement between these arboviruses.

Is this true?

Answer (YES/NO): YES